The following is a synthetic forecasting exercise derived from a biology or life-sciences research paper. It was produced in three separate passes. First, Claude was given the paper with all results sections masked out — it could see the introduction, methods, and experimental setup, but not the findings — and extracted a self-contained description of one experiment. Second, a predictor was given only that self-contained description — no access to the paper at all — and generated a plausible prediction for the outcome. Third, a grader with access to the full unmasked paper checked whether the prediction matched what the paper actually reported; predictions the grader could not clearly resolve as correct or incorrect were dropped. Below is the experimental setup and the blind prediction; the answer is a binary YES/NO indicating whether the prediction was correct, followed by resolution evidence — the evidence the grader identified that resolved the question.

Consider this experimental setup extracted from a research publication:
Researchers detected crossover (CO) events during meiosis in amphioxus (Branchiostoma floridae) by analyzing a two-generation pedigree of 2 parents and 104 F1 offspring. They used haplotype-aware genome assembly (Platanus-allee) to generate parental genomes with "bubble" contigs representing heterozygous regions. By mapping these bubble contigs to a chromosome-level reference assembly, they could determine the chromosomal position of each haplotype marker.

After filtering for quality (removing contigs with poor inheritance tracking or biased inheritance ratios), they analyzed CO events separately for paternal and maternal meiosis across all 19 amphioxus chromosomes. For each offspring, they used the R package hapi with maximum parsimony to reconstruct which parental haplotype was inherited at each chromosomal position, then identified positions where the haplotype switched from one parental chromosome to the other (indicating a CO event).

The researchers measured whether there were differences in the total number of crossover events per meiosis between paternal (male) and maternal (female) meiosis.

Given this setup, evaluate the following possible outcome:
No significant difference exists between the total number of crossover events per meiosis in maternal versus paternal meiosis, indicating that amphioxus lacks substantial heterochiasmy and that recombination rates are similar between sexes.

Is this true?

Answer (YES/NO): YES